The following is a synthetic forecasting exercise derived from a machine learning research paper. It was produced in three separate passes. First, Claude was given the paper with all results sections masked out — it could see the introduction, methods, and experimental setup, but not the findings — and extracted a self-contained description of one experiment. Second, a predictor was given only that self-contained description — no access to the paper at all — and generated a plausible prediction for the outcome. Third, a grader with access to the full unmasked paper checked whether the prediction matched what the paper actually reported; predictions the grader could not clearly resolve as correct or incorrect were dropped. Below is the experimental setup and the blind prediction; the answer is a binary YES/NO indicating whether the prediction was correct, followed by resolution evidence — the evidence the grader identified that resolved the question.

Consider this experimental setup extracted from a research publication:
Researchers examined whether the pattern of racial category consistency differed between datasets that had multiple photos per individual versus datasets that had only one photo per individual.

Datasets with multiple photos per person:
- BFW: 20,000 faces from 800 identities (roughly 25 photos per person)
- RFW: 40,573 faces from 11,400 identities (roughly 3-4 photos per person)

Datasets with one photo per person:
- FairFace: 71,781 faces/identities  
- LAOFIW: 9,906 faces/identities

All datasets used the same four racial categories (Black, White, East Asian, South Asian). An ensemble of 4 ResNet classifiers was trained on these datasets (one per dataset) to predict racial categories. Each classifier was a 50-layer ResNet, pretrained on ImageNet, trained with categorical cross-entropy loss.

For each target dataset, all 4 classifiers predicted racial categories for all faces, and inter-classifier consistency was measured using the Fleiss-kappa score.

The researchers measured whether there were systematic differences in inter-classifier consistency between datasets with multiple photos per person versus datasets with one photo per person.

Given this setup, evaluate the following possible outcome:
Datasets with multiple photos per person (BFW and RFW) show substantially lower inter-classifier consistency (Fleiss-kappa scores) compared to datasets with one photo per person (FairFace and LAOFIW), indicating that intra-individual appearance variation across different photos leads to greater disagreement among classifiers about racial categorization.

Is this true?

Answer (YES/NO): NO